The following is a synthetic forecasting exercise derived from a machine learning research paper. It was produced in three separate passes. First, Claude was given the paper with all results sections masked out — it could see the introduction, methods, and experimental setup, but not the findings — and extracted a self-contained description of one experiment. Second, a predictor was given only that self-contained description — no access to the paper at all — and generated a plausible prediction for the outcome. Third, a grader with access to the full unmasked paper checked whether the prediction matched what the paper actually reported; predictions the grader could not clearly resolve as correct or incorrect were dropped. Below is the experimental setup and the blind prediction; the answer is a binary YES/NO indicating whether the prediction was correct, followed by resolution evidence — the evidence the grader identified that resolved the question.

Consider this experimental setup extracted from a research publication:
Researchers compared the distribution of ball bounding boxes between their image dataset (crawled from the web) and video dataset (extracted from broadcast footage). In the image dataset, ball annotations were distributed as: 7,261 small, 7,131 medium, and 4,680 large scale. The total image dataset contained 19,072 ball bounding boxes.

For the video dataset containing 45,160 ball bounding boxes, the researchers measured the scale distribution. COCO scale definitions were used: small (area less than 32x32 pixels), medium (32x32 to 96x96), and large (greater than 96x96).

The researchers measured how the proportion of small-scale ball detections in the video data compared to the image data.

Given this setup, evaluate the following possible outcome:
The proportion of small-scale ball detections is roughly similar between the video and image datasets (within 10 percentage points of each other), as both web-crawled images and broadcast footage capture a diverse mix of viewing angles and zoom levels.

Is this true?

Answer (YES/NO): NO